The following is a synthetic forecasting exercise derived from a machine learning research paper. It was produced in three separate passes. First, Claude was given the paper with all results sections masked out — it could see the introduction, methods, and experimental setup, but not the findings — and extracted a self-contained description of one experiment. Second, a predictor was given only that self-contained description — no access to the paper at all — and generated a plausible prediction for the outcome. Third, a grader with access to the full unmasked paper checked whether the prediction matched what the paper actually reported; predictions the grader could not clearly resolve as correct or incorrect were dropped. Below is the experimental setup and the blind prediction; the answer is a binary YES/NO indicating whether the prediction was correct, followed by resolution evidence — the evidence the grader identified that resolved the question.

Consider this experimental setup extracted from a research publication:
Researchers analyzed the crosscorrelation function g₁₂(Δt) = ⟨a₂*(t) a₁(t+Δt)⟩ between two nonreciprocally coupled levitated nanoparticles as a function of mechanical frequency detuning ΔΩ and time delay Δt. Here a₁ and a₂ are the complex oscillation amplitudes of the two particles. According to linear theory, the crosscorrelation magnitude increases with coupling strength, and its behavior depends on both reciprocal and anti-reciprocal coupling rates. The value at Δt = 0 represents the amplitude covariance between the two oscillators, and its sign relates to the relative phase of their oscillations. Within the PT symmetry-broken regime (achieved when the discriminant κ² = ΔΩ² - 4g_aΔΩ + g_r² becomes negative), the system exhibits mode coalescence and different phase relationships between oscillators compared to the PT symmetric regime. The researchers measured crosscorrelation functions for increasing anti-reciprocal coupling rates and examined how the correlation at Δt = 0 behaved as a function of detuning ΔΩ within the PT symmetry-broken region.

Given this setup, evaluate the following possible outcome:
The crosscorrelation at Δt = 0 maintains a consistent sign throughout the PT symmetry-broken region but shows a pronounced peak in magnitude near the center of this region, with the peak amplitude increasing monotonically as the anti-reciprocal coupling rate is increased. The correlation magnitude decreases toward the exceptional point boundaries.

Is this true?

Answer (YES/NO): NO